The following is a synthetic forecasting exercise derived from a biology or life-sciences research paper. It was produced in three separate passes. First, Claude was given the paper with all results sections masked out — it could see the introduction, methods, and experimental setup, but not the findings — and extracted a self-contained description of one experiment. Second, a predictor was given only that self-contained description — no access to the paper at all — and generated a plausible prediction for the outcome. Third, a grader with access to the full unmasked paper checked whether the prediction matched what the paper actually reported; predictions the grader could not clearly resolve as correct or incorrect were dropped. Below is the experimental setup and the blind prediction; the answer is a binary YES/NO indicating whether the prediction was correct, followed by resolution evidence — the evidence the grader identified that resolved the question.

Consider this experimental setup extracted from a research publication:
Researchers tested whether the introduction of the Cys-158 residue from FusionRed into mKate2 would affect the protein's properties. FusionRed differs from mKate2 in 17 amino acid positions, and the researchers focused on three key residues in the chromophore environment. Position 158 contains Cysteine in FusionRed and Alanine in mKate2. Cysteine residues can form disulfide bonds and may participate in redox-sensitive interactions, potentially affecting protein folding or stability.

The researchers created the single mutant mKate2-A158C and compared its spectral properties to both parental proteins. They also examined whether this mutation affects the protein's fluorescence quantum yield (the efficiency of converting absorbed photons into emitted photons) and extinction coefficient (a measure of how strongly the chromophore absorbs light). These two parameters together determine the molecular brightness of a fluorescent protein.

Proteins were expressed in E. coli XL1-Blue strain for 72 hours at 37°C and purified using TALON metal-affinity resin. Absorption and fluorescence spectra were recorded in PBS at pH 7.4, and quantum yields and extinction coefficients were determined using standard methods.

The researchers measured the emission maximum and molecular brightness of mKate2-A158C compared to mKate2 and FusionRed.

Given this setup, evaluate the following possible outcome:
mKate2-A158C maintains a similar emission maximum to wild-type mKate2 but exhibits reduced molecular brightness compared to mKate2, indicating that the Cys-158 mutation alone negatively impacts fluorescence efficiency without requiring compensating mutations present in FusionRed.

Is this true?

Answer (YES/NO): NO